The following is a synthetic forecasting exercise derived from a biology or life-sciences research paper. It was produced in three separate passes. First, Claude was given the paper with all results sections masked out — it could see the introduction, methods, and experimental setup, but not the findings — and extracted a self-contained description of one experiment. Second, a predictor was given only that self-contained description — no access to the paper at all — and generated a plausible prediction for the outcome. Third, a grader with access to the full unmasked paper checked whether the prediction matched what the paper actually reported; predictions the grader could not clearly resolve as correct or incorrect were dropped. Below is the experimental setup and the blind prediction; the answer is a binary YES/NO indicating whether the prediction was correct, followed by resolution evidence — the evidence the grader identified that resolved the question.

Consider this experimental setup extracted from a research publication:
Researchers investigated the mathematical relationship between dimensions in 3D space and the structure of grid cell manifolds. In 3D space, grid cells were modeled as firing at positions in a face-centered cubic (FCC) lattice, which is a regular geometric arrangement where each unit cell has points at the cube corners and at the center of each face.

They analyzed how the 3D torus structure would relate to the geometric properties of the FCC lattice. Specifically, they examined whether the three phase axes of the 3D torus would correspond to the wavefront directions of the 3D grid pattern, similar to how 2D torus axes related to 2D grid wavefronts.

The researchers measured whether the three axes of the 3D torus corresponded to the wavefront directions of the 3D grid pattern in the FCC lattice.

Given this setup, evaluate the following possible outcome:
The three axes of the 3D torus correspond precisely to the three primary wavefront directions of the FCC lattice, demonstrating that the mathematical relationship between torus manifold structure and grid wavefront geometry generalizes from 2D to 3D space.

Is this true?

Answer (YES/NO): NO